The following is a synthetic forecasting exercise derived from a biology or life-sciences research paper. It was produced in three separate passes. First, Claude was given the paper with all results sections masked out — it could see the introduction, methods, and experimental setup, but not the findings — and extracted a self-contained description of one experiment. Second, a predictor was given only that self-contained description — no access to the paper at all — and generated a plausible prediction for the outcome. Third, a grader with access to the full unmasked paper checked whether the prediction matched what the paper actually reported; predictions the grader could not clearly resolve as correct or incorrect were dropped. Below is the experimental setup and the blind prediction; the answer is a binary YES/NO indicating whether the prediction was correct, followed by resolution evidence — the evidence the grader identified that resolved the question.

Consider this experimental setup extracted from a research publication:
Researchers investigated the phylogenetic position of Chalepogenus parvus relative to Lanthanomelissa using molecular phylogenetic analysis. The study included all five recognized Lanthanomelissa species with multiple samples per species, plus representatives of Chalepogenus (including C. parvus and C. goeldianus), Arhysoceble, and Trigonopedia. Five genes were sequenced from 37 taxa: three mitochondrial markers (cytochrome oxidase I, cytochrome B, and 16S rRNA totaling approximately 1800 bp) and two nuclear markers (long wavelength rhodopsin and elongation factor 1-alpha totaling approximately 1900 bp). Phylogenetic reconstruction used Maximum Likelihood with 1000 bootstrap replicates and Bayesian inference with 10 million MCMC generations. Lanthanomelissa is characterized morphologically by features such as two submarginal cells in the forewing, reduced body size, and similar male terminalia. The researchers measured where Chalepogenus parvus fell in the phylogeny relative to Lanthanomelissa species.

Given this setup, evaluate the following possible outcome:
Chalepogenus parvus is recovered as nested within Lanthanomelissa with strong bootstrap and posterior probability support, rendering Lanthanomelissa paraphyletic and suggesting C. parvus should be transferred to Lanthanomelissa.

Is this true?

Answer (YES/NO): NO